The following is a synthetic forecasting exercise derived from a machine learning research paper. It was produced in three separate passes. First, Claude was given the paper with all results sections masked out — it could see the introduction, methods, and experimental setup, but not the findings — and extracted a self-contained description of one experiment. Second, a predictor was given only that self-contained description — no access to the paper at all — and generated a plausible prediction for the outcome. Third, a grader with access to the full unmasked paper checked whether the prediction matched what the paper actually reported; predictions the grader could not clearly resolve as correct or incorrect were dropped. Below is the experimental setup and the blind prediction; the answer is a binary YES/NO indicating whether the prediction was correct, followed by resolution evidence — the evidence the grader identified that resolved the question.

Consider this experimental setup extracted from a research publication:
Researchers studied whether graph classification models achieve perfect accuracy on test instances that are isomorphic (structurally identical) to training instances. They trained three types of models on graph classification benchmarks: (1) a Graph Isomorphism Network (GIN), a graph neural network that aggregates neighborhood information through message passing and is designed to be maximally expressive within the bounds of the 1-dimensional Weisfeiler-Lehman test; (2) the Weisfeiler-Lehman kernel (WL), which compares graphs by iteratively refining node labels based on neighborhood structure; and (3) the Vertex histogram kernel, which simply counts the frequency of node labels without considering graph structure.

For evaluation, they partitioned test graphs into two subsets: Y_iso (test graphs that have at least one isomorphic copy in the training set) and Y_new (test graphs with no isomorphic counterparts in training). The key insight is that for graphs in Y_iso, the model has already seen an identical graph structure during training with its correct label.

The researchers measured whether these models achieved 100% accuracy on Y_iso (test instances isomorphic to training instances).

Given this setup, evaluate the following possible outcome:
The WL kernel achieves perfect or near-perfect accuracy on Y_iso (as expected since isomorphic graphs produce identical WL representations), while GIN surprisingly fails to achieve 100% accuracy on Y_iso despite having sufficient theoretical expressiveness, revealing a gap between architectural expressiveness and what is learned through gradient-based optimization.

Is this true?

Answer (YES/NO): YES